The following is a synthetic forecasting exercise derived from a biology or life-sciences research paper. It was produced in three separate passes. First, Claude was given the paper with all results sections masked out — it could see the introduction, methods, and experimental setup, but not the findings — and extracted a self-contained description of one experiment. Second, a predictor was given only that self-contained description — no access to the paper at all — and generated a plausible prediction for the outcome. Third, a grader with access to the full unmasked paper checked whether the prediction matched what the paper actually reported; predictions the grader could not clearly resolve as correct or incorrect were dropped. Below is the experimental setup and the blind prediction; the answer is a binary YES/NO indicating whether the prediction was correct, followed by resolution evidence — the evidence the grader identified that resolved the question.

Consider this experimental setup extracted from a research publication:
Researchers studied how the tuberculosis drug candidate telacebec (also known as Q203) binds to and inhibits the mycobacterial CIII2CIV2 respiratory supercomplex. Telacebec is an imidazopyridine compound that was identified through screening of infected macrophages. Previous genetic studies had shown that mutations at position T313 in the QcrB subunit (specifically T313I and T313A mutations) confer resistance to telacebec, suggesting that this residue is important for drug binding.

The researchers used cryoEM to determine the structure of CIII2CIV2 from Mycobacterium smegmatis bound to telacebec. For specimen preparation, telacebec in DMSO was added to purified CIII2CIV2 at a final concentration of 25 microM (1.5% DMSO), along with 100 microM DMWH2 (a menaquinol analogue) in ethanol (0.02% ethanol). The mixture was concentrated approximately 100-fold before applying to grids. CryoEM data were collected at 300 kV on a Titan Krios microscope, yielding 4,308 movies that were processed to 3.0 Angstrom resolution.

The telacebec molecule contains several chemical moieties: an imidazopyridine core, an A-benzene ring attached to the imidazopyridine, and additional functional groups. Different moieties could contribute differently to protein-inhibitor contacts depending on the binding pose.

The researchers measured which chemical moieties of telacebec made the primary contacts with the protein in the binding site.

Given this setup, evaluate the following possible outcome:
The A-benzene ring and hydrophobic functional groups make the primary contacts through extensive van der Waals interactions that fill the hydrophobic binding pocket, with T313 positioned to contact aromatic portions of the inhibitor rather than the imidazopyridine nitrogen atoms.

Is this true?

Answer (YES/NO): NO